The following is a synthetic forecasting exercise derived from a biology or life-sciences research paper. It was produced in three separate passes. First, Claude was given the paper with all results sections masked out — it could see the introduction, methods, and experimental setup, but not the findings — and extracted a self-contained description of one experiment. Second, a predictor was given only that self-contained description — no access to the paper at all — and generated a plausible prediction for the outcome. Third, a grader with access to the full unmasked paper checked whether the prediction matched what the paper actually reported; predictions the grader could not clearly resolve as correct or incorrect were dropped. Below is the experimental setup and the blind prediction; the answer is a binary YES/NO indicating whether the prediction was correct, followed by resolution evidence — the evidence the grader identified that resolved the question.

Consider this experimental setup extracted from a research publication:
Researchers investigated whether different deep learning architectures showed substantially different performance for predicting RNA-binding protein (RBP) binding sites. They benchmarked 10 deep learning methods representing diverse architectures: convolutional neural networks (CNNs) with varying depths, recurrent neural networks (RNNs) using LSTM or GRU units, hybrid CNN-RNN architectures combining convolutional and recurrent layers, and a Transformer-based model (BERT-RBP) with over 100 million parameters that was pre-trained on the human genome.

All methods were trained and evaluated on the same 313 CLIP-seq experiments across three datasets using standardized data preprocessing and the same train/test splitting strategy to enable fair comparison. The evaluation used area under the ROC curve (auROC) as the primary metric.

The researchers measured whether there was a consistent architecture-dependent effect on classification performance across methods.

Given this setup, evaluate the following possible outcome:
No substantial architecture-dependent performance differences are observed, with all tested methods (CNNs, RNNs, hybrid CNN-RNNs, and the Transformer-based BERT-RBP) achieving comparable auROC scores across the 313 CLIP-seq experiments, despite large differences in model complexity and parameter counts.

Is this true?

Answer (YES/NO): NO